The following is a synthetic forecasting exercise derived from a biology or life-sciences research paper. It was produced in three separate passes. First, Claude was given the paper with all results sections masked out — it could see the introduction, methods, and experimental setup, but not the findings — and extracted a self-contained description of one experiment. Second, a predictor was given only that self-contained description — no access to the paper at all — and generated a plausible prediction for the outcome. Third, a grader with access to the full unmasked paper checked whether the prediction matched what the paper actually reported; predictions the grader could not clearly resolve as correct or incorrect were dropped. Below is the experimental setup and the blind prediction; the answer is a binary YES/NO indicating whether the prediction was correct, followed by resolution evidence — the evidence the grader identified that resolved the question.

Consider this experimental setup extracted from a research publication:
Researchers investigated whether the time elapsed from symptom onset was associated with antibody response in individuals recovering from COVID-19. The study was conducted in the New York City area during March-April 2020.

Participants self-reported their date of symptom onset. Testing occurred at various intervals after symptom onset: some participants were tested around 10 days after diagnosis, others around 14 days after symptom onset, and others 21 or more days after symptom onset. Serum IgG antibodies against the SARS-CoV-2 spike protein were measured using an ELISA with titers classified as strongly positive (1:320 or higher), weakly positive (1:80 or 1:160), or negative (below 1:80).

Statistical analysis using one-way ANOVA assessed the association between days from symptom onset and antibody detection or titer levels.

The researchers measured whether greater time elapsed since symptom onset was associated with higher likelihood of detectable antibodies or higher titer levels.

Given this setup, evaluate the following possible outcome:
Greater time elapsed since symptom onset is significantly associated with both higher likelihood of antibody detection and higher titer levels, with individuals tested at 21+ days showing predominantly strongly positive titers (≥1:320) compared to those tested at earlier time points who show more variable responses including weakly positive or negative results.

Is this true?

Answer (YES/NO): YES